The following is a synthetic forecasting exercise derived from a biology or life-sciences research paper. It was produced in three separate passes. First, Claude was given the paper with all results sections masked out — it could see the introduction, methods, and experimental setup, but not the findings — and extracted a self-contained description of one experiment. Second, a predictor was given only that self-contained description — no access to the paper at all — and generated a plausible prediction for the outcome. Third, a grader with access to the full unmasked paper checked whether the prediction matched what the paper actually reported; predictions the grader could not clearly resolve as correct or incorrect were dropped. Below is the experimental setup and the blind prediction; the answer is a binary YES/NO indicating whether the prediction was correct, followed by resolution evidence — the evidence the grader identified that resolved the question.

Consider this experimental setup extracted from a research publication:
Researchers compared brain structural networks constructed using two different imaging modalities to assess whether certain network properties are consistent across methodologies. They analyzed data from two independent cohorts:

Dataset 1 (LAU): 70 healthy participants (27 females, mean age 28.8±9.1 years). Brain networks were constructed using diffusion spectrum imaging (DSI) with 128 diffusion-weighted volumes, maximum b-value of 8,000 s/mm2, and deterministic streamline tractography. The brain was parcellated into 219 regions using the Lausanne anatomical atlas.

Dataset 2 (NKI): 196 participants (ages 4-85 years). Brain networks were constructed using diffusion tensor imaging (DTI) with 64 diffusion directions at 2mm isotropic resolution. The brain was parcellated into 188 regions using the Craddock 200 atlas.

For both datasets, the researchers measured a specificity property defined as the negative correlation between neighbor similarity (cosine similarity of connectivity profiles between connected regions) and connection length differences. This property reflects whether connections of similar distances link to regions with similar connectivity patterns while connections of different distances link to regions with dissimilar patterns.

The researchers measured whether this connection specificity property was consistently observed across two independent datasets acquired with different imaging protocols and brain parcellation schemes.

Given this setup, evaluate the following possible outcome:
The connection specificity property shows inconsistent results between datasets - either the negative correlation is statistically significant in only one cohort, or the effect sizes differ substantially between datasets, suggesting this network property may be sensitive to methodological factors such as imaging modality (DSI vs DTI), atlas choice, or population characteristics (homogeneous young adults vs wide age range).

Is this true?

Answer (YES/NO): NO